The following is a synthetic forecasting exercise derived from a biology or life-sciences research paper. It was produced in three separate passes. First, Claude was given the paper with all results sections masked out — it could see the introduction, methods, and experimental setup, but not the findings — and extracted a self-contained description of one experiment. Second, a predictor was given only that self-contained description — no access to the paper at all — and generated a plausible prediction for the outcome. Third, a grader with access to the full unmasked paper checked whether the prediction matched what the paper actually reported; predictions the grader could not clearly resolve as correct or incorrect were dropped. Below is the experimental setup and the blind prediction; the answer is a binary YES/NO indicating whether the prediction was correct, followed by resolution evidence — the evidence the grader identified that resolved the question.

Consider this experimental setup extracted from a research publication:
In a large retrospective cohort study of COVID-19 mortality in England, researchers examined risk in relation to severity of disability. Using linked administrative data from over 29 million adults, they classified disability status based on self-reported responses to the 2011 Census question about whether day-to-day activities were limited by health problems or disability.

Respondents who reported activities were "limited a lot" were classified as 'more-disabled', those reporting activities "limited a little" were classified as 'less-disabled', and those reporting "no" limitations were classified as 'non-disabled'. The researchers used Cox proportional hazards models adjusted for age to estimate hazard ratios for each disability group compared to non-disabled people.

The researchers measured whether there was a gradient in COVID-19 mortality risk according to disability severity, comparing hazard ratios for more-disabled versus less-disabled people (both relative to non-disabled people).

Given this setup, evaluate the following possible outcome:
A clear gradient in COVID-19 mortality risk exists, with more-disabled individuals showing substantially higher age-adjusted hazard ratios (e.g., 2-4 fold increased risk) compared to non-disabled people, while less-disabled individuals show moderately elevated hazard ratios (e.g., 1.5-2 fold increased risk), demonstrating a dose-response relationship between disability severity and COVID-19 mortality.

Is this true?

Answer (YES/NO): YES